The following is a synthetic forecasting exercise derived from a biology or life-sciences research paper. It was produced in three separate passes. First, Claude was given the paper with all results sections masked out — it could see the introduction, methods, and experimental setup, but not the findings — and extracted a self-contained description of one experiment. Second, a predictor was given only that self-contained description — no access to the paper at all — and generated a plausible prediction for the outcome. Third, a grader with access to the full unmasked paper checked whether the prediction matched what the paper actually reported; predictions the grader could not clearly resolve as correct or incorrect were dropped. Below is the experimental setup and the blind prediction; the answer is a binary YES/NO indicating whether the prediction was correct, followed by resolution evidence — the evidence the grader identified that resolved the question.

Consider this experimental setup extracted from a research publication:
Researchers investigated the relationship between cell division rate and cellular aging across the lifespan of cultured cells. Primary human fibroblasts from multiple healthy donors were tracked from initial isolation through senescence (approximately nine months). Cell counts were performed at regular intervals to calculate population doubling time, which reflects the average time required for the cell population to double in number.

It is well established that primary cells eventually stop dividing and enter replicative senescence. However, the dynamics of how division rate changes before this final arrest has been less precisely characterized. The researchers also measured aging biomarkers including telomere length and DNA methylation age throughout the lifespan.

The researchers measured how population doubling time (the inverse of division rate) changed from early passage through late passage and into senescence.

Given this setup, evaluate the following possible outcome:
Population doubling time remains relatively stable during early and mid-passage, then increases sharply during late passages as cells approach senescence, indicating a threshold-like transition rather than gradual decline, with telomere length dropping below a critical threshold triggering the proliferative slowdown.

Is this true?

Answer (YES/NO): NO